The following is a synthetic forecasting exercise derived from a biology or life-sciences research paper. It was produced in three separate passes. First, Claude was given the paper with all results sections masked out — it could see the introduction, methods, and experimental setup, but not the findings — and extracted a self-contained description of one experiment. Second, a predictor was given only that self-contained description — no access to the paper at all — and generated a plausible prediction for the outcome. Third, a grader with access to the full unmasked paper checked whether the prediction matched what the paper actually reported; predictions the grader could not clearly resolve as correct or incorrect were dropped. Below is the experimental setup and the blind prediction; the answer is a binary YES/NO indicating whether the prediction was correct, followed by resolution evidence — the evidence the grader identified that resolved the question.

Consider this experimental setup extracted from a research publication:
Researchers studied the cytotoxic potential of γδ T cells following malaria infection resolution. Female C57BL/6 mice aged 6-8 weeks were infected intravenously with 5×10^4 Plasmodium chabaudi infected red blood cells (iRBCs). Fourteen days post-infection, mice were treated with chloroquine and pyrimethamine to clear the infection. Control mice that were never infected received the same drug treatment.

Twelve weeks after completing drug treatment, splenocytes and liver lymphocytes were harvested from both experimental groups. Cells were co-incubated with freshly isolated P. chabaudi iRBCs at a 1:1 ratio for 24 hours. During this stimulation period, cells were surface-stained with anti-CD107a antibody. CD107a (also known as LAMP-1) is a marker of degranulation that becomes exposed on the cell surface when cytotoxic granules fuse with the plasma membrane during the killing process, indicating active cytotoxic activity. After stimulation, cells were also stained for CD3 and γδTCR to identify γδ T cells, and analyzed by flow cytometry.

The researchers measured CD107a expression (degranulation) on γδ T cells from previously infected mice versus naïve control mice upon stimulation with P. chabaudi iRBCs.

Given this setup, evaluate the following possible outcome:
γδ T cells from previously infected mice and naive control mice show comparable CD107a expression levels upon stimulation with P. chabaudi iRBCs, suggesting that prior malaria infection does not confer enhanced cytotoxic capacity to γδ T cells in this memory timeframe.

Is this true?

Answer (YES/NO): NO